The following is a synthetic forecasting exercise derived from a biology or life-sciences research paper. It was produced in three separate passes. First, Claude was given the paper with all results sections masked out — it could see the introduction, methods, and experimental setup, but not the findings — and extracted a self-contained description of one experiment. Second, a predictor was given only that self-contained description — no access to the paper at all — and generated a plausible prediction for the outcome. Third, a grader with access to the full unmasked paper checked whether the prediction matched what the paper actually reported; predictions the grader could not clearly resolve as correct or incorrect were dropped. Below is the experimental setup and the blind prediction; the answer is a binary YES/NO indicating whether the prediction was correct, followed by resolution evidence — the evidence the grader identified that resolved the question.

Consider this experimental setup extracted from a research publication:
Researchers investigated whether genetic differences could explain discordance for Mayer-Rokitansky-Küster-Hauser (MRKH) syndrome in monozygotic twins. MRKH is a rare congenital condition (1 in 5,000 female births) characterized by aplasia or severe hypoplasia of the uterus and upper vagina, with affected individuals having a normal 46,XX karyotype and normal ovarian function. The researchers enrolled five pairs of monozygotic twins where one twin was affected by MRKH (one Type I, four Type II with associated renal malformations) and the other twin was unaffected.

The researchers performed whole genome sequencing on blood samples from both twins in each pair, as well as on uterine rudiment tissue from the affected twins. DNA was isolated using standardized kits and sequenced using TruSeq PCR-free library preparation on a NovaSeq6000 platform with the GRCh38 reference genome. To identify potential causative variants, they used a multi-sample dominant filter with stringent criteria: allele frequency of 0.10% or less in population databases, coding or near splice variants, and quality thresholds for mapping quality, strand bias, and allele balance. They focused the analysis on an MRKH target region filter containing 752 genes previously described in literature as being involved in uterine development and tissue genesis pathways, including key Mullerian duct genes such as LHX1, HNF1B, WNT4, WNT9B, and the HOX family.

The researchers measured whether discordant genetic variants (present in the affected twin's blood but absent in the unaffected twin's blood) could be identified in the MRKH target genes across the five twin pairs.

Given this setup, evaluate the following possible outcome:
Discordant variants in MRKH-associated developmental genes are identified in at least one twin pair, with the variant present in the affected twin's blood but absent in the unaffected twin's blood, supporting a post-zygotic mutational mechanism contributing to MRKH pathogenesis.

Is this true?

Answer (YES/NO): NO